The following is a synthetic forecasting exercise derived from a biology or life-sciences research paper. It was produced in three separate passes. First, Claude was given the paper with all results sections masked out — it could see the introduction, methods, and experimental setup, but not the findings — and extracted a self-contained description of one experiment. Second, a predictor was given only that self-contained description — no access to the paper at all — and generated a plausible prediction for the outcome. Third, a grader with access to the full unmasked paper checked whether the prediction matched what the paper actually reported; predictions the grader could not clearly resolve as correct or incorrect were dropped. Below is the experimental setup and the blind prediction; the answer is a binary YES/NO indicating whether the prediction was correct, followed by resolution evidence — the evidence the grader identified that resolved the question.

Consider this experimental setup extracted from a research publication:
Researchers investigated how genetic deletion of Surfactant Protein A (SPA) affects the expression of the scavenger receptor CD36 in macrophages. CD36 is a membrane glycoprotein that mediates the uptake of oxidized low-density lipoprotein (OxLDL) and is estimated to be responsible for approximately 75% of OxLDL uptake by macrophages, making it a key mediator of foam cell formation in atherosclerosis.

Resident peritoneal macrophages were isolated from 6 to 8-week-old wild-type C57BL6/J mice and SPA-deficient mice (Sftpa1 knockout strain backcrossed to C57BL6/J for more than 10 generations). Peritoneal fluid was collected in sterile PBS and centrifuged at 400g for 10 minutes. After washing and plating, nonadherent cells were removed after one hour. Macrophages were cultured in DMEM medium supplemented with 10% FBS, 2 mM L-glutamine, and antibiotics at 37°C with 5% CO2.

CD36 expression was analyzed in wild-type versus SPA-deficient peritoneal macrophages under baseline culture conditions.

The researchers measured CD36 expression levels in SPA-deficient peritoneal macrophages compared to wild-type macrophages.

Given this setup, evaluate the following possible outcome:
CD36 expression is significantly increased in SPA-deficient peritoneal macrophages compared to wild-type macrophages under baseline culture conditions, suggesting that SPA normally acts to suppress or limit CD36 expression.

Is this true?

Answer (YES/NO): NO